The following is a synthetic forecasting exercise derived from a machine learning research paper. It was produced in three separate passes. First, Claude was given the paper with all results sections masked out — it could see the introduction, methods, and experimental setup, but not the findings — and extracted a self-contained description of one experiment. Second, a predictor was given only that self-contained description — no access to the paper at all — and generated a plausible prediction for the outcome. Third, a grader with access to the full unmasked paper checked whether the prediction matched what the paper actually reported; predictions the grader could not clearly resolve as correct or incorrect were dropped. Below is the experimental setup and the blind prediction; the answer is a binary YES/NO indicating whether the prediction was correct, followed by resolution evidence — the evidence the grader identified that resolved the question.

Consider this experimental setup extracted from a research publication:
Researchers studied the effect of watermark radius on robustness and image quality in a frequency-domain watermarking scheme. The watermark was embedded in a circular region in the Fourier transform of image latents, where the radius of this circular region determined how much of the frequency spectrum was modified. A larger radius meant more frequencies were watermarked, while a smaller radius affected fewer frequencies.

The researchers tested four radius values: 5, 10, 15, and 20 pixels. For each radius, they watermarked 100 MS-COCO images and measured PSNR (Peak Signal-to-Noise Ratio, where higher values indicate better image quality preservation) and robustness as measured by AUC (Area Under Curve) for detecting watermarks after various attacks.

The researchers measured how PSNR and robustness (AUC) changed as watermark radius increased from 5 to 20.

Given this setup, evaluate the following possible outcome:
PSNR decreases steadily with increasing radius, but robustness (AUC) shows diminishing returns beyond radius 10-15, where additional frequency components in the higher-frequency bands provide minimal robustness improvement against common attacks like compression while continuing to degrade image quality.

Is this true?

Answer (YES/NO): NO